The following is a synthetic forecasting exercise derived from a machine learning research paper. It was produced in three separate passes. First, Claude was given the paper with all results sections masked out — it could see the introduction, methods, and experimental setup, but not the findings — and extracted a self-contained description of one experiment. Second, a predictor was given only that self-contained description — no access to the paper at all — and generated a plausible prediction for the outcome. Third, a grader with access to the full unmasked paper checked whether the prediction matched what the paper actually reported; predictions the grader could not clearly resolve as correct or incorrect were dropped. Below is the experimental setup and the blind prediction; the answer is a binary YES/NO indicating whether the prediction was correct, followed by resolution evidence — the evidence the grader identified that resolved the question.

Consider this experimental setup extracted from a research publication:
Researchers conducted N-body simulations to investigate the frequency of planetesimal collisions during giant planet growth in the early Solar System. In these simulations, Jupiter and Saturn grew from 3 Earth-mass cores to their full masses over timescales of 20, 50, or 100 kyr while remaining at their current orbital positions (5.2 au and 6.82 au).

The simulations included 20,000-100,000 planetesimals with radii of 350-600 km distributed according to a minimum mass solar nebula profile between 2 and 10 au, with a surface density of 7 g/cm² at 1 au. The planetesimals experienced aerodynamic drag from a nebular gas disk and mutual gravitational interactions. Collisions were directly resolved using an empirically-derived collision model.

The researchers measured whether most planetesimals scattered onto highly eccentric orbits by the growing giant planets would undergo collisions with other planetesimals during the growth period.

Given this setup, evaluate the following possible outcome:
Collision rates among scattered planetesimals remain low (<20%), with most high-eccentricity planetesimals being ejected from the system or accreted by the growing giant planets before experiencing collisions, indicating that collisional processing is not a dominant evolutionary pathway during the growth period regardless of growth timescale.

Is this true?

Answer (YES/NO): NO